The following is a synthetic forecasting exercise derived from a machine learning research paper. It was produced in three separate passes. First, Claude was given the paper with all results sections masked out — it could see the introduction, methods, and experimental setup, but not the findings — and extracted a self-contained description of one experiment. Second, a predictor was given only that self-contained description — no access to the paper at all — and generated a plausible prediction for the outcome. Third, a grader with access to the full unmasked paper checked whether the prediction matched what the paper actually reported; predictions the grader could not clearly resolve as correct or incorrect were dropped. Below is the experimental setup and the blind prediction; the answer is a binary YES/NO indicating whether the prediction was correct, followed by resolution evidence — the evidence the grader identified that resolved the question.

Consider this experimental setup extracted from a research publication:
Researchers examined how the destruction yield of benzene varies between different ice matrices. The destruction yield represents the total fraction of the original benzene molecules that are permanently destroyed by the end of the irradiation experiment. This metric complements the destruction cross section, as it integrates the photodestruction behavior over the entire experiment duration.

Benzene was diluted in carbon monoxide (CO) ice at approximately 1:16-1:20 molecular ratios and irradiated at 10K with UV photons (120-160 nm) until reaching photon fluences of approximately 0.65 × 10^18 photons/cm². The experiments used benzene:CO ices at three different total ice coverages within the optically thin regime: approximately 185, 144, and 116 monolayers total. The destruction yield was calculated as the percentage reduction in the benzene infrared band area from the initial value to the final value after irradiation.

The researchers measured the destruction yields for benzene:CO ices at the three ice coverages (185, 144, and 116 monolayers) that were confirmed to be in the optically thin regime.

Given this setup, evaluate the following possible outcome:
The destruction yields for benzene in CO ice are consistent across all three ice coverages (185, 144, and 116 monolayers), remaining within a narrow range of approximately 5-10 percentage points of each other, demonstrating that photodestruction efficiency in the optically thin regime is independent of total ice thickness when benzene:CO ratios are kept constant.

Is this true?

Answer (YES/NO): YES